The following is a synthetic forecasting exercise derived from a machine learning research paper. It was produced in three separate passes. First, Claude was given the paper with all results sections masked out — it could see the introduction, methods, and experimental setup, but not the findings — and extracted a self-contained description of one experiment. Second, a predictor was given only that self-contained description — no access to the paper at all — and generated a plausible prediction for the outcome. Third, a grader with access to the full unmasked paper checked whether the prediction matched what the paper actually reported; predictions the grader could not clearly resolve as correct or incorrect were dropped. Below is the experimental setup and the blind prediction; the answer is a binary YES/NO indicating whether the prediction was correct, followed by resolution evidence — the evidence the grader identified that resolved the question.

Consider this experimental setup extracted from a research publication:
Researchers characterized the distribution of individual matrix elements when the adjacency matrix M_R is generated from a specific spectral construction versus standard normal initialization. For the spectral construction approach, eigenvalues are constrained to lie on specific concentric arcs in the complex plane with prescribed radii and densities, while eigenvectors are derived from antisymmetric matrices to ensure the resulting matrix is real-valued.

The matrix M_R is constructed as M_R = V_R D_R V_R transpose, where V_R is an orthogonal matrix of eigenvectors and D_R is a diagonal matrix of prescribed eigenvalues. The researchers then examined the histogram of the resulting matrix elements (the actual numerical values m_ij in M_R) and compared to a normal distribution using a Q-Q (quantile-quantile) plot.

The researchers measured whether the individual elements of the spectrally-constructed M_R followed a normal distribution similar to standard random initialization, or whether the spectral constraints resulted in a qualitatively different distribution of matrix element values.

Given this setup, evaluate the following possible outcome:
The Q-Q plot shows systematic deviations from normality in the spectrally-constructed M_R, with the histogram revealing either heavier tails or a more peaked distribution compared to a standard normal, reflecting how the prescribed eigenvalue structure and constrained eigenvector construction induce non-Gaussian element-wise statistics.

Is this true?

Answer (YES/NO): YES